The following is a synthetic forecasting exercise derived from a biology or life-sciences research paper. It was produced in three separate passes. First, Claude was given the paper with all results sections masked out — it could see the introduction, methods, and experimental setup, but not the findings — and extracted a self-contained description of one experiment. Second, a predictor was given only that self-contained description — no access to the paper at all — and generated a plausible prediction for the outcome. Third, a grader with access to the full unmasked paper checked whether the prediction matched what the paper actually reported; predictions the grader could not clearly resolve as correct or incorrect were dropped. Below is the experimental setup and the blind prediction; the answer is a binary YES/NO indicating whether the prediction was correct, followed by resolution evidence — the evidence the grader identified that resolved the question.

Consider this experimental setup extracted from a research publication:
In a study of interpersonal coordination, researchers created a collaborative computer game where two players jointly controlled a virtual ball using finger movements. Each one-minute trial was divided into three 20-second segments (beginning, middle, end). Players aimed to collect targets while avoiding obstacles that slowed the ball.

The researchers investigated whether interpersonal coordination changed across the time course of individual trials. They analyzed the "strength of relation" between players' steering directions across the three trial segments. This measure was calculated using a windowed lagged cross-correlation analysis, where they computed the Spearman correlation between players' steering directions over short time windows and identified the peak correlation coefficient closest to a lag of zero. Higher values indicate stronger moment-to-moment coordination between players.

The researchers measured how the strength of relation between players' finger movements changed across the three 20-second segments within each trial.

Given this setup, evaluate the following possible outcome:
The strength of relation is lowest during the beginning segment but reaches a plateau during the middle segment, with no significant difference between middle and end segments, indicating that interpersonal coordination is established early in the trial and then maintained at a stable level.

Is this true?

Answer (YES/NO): NO